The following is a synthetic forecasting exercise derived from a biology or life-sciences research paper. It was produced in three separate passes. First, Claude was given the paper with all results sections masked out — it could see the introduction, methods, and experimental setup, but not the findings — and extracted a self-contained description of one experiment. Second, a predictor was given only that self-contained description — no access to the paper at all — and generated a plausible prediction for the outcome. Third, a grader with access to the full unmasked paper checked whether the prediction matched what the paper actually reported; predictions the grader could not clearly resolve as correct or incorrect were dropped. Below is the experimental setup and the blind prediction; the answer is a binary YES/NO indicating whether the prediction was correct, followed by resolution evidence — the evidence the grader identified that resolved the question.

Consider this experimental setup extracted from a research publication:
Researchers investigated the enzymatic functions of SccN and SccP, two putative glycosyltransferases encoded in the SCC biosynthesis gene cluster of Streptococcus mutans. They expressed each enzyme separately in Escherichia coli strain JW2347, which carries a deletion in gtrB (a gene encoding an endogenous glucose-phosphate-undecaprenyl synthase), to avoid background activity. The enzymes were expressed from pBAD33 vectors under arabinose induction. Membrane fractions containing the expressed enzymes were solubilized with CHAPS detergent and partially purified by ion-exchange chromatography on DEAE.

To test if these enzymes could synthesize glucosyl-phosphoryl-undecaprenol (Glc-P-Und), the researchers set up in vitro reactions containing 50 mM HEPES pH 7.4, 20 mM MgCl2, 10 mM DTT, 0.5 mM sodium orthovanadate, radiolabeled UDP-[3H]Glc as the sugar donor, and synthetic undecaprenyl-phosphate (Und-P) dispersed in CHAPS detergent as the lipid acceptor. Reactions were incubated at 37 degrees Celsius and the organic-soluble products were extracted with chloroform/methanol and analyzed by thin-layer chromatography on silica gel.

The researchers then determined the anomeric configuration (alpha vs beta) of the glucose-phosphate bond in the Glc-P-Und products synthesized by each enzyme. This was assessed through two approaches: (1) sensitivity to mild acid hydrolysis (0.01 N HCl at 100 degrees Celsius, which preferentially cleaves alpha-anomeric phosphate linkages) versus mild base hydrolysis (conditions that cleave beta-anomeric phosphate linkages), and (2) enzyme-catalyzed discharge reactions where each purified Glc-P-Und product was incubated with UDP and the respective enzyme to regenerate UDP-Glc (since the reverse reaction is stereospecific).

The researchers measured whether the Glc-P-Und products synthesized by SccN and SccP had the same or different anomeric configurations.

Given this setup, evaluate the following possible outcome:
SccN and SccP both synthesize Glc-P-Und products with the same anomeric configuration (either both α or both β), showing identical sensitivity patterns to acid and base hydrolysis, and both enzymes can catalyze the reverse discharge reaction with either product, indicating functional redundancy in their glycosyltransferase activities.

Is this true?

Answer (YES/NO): NO